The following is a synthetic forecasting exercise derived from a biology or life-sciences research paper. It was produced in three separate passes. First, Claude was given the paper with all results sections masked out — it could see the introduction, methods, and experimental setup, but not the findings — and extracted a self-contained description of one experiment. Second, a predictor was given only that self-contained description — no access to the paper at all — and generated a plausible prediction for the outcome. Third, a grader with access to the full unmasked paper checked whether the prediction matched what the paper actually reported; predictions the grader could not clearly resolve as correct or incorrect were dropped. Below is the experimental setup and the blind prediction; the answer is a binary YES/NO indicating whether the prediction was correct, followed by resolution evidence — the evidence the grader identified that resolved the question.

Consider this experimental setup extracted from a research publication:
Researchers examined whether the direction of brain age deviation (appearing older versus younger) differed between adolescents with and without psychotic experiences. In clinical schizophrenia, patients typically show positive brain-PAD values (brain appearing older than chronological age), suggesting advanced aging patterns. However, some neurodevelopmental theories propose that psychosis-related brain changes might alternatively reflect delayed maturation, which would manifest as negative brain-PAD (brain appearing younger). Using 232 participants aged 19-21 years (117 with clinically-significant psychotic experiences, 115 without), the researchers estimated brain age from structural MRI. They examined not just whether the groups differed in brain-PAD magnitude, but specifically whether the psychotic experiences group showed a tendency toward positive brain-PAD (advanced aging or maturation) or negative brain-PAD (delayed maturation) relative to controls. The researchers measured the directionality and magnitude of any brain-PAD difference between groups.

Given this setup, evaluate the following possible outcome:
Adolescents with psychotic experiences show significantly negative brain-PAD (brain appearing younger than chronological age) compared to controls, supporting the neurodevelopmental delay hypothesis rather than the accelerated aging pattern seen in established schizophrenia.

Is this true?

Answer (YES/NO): NO